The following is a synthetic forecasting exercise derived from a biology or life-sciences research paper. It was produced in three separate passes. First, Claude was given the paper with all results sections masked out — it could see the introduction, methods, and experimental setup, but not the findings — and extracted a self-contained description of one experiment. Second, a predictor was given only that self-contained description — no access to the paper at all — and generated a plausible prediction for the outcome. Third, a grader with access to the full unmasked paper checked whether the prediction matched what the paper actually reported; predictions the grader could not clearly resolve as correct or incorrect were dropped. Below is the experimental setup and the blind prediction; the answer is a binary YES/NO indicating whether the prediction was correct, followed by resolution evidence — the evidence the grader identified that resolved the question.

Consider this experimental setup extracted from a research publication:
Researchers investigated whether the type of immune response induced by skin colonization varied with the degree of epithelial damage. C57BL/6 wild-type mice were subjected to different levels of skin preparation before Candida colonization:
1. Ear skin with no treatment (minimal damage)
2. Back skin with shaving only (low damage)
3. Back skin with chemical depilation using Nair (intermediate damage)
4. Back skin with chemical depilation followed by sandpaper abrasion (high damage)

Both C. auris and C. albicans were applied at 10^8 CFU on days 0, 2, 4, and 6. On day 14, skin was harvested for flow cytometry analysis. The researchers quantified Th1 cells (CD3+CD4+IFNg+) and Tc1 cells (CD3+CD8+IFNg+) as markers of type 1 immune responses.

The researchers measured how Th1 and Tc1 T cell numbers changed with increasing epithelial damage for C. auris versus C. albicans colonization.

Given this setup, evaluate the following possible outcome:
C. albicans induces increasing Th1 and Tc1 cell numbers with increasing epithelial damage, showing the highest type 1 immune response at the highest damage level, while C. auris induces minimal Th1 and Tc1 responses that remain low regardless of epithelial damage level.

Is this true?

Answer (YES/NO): NO